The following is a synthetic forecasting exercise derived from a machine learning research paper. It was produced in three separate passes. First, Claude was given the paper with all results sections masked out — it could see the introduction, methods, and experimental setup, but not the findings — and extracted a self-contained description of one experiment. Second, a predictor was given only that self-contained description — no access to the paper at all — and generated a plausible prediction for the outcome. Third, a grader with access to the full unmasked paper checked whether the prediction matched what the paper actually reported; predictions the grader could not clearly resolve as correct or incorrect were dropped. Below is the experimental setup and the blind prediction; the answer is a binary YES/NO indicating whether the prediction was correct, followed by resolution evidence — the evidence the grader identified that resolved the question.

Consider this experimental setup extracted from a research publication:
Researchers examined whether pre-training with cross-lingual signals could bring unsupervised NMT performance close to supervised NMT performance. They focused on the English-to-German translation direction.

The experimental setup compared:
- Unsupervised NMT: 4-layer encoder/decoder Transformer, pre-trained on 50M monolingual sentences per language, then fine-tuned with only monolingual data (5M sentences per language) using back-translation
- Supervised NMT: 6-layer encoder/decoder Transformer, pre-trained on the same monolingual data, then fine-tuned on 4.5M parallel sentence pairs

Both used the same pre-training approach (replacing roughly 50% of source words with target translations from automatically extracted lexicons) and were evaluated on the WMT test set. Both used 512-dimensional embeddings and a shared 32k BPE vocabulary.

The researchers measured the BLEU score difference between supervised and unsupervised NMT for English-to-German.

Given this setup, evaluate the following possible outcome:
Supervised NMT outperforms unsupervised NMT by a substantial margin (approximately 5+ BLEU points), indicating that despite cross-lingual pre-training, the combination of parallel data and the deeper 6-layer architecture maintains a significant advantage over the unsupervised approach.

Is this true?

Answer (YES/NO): NO